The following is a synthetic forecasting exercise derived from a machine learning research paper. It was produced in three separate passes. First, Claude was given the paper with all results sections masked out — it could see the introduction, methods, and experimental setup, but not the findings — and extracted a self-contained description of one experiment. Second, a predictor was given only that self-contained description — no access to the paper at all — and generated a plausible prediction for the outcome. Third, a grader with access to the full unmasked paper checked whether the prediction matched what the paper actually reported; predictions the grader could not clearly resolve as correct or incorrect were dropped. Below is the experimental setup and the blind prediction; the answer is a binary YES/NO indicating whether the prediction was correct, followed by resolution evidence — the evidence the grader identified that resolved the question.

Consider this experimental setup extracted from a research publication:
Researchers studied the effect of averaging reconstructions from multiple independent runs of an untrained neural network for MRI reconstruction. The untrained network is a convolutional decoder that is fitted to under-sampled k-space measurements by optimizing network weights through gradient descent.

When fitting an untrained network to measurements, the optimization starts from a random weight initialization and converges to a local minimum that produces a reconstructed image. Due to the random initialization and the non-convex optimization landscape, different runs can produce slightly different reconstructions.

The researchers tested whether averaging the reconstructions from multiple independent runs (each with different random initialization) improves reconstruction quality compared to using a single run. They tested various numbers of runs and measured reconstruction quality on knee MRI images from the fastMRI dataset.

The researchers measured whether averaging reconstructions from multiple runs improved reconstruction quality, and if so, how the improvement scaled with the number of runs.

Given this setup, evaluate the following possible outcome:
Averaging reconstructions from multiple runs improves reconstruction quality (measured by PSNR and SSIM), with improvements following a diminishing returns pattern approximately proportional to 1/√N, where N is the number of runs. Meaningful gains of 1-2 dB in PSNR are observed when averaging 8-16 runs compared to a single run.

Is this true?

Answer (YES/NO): NO